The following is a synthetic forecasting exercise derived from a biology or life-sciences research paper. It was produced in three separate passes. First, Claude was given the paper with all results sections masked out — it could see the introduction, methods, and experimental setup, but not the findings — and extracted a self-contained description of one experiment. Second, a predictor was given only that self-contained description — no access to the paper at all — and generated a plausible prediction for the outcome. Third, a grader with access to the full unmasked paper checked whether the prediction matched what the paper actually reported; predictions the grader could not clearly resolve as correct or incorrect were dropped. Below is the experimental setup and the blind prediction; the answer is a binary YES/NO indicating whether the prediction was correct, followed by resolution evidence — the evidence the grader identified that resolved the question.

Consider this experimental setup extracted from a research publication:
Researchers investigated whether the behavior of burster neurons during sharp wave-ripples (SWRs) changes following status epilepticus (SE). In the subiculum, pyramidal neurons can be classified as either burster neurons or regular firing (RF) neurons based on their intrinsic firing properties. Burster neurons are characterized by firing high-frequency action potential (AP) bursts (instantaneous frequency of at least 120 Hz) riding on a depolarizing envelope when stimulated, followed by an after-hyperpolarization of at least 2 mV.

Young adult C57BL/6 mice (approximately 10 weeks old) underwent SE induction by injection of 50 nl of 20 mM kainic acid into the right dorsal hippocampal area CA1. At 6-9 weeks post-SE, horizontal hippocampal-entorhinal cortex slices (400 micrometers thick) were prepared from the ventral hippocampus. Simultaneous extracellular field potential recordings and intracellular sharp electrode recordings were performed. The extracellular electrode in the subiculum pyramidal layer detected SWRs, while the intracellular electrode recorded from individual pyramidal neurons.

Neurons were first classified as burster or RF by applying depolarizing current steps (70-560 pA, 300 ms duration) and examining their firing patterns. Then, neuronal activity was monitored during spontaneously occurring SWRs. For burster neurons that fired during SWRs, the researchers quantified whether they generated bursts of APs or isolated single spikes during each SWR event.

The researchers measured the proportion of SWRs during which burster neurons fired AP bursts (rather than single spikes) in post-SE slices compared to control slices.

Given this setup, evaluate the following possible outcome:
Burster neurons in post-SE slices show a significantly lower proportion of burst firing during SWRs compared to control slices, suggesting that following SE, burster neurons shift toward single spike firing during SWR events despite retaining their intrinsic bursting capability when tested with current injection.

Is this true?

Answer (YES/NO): YES